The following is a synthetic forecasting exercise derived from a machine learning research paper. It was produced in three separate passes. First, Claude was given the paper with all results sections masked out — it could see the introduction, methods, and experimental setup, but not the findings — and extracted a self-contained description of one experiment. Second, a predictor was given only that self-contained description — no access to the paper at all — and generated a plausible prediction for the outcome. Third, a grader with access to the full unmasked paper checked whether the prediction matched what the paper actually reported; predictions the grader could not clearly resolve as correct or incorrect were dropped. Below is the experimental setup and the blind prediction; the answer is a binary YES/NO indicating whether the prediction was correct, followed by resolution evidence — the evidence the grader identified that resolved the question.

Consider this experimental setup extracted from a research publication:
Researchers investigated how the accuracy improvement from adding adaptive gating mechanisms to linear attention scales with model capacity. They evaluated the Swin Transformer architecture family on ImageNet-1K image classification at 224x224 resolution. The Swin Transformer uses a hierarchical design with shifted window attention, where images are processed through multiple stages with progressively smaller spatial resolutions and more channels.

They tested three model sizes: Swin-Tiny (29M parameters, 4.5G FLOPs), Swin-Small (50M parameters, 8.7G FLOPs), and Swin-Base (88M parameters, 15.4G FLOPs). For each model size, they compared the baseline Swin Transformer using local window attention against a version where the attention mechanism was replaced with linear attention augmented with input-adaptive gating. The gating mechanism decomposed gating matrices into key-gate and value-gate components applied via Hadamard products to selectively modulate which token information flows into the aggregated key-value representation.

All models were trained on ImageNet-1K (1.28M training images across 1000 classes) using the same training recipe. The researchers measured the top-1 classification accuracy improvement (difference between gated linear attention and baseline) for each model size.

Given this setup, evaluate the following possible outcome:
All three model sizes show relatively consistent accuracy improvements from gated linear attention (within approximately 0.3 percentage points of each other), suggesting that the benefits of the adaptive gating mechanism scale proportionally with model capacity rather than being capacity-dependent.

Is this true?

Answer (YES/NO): NO